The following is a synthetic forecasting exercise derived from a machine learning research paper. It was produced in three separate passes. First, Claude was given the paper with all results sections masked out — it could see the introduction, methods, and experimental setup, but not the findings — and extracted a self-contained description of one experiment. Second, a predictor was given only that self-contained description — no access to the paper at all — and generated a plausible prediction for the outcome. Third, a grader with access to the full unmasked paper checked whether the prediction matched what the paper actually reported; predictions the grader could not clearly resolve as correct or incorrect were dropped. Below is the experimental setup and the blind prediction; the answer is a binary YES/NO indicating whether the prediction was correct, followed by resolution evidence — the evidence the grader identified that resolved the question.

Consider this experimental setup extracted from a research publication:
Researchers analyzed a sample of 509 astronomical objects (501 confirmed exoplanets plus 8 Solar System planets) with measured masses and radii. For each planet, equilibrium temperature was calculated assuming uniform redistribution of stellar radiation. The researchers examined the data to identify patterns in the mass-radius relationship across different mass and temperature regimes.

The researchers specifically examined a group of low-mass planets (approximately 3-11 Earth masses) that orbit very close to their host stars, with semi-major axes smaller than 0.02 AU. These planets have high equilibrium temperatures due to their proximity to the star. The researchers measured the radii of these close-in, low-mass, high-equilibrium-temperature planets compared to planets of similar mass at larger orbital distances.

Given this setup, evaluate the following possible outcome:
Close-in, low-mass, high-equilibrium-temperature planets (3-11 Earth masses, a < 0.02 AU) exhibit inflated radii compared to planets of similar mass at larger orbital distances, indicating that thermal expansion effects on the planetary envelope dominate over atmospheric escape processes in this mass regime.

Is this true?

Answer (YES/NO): NO